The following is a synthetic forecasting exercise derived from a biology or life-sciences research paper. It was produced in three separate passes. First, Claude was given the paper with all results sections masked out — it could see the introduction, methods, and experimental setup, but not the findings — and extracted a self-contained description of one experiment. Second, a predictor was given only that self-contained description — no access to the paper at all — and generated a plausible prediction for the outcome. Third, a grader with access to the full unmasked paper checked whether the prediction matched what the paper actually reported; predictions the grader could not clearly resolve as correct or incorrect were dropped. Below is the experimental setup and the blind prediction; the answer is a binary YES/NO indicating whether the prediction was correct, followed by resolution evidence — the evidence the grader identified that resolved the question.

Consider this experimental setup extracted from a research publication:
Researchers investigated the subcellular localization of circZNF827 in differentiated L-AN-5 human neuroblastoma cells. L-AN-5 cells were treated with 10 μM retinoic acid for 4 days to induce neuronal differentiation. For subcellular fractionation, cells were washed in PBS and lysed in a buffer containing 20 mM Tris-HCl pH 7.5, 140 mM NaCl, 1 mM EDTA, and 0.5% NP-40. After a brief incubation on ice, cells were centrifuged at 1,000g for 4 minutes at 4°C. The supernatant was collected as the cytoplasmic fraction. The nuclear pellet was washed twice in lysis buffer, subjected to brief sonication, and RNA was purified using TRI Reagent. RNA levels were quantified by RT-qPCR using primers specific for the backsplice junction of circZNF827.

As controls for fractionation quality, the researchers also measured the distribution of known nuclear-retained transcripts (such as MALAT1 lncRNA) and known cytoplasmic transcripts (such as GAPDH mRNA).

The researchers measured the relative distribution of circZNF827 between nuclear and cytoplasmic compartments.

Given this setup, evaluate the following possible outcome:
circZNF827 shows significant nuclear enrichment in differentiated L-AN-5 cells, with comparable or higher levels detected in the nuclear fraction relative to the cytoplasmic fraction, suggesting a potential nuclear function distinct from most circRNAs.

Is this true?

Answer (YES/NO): NO